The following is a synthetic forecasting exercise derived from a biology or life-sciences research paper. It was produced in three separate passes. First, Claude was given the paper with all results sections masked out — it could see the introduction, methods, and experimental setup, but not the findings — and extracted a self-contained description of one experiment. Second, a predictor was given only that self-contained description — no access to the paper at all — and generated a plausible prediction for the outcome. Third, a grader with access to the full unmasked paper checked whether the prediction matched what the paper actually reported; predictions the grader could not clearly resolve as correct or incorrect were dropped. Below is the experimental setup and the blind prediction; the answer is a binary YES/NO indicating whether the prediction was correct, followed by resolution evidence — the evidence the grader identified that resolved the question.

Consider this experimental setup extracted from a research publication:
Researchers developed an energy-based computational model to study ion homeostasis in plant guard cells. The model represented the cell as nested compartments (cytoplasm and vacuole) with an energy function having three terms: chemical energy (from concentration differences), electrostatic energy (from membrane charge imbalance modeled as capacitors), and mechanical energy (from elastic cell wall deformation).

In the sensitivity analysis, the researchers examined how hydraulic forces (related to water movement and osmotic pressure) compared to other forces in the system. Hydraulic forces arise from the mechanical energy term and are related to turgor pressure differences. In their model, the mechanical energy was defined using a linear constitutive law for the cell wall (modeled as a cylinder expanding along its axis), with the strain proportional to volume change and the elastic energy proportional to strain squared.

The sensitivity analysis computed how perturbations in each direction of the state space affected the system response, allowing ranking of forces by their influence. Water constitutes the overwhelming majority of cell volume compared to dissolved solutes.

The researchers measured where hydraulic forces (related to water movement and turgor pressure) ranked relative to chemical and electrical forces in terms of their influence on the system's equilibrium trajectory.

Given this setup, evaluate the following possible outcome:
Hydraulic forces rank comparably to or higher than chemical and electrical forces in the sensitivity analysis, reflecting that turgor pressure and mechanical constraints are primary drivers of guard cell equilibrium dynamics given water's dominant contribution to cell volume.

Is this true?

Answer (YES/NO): NO